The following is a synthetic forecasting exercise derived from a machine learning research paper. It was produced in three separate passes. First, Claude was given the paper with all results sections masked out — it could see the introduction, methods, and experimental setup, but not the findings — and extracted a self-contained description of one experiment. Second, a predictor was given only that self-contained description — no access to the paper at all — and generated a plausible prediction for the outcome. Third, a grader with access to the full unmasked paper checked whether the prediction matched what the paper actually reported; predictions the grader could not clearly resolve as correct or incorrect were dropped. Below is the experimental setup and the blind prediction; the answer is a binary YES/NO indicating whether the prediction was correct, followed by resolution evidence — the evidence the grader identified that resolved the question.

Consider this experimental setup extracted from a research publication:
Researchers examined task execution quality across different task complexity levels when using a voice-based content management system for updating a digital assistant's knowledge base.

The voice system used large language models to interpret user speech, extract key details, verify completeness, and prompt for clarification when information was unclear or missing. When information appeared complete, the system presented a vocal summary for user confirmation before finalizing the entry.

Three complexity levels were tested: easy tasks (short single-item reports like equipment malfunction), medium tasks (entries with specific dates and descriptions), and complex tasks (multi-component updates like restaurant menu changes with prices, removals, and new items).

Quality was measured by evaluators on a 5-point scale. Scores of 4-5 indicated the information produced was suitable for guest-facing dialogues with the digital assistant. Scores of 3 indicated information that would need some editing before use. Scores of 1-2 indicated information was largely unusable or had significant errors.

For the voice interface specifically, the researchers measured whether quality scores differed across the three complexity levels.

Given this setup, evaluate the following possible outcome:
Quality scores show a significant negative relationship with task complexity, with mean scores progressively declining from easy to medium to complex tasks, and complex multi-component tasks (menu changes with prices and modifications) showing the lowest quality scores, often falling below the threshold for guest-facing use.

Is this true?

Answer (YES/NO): NO